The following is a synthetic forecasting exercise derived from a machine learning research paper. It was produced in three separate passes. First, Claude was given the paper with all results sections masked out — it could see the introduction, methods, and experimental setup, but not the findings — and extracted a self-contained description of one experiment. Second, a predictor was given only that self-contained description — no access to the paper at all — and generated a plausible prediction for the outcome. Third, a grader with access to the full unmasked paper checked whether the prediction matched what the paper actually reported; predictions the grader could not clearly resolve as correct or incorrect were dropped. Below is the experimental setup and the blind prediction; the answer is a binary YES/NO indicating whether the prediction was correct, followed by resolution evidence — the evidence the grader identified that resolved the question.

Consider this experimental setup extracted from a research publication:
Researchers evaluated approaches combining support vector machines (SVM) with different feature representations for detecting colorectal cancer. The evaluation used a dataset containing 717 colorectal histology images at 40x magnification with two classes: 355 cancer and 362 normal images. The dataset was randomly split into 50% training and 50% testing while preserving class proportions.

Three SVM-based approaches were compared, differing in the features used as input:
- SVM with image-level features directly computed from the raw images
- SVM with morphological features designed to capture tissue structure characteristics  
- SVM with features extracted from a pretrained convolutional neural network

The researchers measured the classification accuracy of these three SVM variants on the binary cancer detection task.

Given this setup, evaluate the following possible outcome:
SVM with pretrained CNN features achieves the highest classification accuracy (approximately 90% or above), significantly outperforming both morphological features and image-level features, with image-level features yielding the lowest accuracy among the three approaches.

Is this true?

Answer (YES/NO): NO